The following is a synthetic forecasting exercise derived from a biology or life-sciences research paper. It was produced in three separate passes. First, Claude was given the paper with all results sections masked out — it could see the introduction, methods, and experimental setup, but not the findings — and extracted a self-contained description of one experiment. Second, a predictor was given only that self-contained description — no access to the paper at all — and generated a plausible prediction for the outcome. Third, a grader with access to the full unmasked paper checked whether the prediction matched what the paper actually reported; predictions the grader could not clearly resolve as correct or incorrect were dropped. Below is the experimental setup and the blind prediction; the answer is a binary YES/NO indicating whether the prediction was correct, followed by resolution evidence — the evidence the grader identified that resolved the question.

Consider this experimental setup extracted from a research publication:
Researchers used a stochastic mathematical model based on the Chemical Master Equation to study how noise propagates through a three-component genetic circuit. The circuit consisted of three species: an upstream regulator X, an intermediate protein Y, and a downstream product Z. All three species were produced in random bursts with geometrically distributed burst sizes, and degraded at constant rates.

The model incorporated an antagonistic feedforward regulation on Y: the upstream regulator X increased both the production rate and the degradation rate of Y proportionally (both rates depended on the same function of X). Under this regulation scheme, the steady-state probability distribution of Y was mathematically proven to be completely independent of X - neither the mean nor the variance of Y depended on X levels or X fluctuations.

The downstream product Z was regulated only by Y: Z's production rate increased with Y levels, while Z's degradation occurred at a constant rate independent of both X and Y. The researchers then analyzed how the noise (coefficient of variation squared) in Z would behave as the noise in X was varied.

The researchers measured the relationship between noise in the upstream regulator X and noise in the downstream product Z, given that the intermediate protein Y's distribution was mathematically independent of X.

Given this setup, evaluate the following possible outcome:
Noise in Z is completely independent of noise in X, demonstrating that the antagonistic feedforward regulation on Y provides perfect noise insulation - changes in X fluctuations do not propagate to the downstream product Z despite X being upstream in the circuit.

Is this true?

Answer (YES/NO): NO